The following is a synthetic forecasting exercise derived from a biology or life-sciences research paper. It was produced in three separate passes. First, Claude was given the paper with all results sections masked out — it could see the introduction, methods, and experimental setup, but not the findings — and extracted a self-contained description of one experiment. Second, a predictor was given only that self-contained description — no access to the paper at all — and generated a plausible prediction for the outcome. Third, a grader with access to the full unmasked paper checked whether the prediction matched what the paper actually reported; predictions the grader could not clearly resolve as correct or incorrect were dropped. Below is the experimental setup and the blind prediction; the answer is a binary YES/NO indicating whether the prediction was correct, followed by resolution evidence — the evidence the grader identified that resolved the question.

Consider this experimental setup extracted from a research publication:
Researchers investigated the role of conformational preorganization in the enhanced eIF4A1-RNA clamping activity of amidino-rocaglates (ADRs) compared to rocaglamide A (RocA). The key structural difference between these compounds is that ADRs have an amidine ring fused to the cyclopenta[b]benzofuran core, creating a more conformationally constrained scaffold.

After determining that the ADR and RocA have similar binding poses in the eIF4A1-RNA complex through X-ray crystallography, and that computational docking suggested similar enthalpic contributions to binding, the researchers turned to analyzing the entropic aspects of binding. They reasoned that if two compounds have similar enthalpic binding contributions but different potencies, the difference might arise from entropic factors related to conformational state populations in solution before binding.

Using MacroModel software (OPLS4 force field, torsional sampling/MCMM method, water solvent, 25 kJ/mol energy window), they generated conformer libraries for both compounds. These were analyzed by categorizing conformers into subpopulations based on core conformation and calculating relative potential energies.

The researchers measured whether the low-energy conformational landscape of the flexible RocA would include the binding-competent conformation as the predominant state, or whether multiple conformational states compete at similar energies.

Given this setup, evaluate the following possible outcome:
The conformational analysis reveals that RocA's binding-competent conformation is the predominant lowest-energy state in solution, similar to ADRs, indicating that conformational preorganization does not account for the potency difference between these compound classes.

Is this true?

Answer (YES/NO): NO